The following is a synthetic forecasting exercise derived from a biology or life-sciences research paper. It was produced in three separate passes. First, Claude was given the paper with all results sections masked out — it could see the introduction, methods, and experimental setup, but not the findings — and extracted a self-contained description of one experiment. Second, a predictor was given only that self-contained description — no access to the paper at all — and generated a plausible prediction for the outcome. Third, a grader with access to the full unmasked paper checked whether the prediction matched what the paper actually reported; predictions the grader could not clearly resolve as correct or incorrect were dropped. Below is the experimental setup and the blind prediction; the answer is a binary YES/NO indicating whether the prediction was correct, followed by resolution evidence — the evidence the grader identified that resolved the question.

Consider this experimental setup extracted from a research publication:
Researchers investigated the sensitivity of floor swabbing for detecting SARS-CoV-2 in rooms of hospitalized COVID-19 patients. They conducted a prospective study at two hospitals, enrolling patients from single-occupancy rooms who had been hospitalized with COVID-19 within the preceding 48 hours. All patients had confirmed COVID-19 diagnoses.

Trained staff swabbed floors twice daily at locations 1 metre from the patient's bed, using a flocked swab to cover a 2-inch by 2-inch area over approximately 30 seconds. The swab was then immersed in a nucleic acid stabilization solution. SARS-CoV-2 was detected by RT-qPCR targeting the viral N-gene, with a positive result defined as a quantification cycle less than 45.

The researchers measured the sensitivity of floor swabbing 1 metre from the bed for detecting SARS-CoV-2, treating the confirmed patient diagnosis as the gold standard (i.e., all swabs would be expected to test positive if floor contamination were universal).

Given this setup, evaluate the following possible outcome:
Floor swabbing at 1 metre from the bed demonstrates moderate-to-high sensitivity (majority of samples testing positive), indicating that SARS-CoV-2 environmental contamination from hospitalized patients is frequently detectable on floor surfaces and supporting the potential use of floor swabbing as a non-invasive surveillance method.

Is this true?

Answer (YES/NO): YES